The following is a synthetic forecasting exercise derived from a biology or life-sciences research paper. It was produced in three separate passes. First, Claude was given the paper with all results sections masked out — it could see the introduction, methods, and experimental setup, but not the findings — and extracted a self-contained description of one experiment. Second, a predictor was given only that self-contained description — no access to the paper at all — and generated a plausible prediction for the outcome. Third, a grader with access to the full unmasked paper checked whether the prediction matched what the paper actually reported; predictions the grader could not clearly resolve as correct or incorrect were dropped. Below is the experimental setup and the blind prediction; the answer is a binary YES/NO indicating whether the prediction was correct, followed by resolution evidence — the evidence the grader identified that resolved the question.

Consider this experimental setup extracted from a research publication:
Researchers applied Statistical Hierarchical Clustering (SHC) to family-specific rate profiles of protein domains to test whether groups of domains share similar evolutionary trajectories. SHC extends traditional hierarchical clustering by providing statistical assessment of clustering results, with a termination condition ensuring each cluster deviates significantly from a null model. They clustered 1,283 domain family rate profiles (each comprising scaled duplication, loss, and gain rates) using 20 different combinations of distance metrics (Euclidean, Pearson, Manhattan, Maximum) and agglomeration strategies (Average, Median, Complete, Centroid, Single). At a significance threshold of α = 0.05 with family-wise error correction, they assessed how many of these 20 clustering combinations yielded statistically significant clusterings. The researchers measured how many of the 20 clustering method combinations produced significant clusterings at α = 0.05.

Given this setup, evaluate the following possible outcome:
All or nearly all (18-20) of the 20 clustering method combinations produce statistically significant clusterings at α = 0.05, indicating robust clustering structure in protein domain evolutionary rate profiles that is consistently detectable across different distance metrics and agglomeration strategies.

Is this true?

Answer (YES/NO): NO